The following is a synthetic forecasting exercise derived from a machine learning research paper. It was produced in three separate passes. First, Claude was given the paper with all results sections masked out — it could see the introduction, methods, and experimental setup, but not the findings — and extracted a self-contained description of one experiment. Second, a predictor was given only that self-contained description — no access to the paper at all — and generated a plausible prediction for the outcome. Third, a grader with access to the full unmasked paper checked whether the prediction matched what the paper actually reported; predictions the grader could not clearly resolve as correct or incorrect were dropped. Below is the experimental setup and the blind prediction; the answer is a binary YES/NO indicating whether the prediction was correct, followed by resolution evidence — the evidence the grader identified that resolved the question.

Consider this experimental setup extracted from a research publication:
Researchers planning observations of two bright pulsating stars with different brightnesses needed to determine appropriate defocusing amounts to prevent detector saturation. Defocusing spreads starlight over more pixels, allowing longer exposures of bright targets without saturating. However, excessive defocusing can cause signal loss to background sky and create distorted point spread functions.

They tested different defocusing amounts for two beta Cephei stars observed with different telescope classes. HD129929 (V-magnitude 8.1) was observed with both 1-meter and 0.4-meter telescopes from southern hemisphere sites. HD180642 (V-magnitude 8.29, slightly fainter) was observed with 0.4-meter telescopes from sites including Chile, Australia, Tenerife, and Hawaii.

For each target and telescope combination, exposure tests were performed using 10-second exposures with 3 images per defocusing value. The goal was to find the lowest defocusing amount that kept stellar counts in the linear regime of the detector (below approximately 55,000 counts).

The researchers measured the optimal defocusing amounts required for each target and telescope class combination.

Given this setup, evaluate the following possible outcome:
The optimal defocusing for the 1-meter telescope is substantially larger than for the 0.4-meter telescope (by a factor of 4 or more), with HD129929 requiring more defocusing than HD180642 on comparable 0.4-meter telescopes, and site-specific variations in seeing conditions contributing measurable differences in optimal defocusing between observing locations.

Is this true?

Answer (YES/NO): NO